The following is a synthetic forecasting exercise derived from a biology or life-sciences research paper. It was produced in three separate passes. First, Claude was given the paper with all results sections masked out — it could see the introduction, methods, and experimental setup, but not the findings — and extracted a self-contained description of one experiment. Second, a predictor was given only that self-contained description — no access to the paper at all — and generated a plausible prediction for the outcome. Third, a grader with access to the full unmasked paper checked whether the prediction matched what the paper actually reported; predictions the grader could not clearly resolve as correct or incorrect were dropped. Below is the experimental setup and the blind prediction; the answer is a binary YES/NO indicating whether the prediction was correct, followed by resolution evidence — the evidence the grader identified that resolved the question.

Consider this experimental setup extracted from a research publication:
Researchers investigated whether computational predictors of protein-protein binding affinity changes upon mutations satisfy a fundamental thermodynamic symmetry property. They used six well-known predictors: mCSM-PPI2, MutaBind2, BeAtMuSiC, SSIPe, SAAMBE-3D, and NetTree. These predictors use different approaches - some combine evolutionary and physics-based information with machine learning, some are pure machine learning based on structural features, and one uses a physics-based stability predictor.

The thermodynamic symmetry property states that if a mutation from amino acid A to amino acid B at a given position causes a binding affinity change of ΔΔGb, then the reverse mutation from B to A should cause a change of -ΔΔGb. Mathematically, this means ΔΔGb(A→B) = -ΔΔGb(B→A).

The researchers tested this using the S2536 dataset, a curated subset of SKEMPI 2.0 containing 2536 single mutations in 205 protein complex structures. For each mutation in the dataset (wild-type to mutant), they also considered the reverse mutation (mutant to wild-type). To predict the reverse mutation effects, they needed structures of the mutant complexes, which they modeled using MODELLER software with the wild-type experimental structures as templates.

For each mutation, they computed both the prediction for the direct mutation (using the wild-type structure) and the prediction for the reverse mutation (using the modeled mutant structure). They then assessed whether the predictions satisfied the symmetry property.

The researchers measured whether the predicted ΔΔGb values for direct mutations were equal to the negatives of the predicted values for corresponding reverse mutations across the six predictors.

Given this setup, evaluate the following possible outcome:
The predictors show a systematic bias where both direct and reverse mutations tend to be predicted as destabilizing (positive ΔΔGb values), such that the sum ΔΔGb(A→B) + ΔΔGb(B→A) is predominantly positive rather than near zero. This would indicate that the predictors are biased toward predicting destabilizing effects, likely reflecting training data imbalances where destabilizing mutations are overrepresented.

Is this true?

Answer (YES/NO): YES